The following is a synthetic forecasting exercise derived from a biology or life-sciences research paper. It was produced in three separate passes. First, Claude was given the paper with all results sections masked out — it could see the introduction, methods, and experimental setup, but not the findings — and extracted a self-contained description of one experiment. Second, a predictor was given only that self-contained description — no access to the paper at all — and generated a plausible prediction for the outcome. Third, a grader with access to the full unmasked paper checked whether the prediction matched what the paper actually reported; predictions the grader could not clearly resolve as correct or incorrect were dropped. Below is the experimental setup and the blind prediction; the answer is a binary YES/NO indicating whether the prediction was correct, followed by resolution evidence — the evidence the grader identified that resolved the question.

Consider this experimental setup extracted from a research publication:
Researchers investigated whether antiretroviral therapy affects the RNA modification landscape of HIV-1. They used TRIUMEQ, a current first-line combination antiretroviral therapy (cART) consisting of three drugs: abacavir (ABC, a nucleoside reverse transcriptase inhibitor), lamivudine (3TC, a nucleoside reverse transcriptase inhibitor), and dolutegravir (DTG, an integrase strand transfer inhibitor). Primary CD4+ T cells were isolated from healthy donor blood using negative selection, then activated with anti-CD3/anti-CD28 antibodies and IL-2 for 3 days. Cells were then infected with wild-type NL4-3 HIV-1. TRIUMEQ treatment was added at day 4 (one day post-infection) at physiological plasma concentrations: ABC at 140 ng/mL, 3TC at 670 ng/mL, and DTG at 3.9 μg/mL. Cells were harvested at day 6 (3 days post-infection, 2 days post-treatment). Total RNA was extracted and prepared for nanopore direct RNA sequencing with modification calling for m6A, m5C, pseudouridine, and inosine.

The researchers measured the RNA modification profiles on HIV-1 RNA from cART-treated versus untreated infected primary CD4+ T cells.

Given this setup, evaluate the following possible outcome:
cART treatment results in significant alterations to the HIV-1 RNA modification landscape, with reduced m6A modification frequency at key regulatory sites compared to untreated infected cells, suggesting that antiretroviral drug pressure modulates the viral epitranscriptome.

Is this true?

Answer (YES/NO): NO